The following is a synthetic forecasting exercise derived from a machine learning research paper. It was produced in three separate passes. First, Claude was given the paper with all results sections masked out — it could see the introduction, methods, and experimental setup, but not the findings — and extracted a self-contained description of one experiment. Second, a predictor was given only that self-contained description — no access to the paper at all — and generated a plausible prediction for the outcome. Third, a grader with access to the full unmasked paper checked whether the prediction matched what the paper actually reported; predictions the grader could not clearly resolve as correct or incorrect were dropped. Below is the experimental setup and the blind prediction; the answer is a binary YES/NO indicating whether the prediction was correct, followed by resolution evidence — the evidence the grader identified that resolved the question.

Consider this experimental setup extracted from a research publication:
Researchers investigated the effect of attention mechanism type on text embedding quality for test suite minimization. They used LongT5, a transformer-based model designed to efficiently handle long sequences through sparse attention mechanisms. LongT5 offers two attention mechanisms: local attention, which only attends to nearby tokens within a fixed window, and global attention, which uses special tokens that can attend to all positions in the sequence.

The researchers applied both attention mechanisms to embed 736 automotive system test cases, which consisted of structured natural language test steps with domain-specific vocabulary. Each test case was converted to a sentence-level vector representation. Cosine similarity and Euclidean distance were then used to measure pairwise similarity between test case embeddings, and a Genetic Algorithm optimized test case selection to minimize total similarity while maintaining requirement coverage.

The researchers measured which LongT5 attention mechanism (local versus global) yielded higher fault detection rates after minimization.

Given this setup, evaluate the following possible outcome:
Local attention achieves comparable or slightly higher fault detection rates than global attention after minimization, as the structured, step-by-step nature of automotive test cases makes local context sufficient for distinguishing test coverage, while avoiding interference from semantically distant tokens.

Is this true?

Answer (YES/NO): YES